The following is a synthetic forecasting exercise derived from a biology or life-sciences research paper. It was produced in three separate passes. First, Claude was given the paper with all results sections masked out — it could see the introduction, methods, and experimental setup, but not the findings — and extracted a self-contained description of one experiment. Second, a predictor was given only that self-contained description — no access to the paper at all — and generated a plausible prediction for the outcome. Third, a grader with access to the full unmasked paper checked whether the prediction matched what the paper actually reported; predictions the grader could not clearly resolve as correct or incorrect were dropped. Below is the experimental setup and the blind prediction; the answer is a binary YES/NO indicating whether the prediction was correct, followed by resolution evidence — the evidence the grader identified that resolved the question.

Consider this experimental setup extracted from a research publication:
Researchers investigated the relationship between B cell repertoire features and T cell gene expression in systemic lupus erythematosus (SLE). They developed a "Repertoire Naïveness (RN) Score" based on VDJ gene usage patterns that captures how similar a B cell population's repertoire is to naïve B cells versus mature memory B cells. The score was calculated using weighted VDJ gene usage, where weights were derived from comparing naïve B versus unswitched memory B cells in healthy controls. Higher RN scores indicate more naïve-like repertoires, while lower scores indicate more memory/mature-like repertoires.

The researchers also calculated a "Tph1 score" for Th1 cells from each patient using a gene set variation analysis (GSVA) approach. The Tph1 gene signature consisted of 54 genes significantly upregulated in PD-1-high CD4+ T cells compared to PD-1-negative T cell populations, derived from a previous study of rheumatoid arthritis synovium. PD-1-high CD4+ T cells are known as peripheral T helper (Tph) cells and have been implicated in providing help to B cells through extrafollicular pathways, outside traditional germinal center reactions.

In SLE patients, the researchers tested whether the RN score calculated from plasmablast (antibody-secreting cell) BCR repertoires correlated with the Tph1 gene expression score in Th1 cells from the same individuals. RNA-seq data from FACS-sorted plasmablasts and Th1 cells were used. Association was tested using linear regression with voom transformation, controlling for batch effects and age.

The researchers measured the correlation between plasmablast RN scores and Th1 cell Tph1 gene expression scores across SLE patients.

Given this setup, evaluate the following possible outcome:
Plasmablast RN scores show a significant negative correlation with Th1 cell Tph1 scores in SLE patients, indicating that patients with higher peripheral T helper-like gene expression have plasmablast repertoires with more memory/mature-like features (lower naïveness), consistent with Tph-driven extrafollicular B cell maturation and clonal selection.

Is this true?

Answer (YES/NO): NO